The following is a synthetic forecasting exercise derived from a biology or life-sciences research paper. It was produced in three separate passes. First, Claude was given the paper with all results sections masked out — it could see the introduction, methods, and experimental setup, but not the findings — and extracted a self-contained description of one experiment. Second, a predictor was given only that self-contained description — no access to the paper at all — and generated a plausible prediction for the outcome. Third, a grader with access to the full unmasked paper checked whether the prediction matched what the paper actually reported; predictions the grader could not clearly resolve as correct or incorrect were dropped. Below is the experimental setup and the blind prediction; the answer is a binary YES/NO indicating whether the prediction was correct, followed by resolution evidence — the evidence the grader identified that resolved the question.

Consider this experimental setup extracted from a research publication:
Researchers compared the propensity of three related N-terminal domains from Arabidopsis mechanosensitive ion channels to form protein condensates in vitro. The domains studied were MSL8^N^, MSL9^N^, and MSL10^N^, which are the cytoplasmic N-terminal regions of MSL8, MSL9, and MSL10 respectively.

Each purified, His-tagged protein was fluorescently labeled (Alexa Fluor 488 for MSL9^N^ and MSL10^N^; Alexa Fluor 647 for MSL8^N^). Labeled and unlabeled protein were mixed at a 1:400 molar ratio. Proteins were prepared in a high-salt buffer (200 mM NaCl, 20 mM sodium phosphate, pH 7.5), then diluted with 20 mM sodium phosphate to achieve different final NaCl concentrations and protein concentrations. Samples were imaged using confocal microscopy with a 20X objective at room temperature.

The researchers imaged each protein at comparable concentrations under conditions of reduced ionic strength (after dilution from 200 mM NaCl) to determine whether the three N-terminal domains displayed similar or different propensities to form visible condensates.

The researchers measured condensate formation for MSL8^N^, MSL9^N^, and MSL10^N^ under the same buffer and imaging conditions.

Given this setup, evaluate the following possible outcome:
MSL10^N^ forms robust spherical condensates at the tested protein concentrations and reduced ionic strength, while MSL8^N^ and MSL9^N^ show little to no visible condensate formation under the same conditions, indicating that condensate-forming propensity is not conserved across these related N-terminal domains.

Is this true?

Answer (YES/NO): NO